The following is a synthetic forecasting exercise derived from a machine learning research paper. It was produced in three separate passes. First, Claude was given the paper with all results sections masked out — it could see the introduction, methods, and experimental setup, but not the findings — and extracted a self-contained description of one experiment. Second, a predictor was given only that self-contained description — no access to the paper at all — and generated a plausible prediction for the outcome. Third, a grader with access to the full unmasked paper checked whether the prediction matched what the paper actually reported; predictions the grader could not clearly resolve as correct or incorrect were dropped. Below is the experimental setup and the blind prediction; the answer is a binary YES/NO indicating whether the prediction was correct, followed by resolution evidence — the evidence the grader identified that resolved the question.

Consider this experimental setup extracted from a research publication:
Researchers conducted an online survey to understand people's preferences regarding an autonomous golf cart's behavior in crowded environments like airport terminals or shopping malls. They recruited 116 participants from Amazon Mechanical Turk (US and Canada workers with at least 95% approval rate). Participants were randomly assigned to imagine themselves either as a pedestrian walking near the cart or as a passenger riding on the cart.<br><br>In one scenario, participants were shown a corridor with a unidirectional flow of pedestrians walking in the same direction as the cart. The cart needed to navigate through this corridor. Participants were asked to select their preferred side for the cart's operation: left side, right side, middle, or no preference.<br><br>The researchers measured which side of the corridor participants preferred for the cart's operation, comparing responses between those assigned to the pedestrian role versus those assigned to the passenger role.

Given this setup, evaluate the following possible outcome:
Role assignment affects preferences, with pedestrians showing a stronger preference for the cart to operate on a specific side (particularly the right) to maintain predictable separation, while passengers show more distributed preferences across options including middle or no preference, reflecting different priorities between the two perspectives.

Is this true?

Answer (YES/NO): NO